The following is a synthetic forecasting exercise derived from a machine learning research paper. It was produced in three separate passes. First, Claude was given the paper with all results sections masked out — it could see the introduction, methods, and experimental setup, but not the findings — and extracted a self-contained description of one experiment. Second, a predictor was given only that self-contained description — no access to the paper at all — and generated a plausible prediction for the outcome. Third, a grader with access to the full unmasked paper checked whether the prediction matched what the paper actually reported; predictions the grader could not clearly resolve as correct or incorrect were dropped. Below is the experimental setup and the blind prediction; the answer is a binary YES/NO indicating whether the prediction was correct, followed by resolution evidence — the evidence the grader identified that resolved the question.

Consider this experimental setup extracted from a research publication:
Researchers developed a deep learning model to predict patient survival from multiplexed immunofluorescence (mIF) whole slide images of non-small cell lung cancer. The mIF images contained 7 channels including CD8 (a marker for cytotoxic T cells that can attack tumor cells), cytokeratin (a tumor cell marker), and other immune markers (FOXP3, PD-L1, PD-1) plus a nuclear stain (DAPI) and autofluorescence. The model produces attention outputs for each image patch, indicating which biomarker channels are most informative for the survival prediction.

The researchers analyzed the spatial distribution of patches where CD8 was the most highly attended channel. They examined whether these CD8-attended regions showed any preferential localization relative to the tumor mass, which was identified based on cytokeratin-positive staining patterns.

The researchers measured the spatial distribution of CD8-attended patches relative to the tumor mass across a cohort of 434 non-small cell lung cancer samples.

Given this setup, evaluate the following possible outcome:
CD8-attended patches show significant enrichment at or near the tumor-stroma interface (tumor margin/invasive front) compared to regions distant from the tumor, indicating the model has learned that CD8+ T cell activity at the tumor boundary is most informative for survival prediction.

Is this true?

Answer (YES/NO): YES